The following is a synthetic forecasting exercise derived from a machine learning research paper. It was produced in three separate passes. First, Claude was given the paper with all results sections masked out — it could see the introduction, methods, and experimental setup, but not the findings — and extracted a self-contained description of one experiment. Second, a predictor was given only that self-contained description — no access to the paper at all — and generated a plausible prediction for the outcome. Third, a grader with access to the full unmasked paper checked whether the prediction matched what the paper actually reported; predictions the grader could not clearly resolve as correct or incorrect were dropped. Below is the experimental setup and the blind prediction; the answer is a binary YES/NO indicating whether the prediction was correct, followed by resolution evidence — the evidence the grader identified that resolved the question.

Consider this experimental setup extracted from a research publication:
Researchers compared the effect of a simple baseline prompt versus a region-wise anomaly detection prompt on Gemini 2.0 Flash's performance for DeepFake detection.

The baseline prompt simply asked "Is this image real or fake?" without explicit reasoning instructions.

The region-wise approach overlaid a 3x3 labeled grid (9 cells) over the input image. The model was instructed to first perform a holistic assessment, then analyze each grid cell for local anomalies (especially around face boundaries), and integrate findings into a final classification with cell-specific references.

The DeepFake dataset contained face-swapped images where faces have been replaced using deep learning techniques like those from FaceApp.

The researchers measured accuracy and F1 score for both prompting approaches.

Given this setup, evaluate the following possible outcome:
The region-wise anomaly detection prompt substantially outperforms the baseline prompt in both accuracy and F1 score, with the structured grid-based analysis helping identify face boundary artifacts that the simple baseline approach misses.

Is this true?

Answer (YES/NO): NO